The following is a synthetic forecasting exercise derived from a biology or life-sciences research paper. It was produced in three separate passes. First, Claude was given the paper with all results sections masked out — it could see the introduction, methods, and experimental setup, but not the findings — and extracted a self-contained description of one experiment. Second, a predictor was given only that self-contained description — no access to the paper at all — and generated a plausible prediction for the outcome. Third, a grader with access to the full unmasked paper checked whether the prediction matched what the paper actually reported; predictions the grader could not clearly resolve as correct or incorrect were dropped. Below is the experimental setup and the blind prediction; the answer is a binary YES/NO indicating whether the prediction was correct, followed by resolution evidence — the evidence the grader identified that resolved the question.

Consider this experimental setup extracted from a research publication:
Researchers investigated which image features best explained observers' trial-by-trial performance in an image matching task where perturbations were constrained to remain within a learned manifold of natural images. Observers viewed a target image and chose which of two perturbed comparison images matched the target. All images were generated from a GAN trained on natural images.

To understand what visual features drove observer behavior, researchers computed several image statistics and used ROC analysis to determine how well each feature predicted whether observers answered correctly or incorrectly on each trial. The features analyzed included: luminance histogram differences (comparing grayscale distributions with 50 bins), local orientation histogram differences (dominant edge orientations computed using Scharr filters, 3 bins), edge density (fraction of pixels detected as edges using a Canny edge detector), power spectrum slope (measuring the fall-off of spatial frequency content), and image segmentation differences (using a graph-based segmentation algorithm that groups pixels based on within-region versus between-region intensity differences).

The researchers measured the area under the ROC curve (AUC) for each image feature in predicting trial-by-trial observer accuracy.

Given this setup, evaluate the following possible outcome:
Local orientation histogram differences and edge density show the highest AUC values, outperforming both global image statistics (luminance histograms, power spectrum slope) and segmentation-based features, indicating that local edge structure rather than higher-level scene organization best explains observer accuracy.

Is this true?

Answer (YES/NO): NO